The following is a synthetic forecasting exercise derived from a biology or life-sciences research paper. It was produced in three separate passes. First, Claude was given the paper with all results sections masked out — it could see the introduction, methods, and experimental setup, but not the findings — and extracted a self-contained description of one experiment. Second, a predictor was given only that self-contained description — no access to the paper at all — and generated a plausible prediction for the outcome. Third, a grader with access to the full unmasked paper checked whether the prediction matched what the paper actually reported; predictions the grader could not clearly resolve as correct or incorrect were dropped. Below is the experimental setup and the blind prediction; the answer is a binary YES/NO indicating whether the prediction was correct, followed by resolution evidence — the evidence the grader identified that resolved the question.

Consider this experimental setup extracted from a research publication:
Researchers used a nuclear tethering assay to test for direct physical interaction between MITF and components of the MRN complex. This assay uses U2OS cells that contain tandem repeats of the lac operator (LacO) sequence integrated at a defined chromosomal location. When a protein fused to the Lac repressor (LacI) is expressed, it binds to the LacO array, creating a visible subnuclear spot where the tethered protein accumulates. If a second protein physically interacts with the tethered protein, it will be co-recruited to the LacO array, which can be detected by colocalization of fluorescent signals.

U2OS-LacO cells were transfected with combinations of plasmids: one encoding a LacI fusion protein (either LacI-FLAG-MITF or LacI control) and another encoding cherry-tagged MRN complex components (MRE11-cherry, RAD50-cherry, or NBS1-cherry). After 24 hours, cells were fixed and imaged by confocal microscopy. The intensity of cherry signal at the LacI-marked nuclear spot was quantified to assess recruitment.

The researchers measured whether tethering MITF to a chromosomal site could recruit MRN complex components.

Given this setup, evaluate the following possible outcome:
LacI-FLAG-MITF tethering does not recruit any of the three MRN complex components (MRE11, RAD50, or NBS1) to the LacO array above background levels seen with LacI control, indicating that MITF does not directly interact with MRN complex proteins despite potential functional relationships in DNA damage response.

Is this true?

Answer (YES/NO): NO